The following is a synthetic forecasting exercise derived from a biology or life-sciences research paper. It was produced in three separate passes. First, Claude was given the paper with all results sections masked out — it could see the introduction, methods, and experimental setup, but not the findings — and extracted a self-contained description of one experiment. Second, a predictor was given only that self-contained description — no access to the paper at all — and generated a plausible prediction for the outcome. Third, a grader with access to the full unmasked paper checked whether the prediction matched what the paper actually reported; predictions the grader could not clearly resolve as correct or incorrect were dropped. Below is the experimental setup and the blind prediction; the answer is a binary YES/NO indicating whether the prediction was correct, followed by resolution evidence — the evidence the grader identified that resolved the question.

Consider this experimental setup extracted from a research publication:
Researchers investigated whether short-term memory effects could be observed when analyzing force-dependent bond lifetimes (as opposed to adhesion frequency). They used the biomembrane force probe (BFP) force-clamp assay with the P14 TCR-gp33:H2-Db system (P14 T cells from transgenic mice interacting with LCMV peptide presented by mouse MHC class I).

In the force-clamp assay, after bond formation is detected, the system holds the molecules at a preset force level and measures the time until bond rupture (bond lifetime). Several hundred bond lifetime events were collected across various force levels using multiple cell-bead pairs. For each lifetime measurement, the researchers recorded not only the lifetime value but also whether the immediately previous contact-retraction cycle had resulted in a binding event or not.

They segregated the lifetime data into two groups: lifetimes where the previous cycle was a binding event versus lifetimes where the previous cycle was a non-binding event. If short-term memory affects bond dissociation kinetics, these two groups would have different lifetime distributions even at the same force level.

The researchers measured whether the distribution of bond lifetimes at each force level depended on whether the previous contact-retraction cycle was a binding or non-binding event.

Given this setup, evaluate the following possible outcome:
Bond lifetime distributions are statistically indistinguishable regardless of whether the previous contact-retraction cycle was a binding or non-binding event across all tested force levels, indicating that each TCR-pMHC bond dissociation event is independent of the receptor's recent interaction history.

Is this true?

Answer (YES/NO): YES